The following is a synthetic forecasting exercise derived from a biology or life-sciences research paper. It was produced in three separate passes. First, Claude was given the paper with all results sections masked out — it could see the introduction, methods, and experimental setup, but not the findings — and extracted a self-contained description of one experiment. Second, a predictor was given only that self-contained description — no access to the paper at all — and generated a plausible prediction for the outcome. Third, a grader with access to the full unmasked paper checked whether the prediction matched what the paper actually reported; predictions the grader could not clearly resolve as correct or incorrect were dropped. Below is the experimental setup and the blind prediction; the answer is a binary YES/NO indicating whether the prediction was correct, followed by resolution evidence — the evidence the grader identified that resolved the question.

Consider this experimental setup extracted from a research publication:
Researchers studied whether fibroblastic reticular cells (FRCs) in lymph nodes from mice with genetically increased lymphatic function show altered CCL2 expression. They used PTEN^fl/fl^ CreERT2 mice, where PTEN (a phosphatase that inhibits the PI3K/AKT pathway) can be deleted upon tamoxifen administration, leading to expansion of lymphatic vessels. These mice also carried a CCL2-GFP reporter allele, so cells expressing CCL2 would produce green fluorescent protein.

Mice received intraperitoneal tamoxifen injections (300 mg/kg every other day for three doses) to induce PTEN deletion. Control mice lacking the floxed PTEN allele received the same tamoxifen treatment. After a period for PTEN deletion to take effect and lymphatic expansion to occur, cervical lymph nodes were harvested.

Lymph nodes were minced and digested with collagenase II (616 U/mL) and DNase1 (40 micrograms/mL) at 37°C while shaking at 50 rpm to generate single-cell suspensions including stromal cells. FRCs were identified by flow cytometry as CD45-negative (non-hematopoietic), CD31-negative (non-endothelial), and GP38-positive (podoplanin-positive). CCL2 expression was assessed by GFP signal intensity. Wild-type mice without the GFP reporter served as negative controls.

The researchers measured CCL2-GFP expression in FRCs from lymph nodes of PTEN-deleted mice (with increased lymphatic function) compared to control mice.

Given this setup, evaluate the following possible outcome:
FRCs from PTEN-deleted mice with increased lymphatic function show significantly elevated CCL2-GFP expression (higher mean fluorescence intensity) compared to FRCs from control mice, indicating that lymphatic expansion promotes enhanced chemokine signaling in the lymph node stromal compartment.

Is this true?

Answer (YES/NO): YES